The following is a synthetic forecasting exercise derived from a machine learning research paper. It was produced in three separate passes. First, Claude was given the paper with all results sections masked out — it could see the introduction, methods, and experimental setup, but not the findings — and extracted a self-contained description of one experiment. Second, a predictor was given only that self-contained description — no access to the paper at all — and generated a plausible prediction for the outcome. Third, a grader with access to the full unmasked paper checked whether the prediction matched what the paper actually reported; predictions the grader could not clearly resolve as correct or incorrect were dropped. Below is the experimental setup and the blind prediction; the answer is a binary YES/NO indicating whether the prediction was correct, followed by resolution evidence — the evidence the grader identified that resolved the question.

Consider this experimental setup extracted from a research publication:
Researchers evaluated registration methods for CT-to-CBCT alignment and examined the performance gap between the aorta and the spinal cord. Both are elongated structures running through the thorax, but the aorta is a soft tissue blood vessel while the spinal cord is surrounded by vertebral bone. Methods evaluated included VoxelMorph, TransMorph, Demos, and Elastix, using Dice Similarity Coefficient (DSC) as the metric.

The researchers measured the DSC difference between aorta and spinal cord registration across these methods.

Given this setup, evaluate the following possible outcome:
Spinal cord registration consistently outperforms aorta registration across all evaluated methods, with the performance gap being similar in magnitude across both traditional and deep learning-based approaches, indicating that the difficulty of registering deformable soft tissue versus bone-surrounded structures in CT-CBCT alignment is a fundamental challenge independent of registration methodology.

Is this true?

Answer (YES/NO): NO